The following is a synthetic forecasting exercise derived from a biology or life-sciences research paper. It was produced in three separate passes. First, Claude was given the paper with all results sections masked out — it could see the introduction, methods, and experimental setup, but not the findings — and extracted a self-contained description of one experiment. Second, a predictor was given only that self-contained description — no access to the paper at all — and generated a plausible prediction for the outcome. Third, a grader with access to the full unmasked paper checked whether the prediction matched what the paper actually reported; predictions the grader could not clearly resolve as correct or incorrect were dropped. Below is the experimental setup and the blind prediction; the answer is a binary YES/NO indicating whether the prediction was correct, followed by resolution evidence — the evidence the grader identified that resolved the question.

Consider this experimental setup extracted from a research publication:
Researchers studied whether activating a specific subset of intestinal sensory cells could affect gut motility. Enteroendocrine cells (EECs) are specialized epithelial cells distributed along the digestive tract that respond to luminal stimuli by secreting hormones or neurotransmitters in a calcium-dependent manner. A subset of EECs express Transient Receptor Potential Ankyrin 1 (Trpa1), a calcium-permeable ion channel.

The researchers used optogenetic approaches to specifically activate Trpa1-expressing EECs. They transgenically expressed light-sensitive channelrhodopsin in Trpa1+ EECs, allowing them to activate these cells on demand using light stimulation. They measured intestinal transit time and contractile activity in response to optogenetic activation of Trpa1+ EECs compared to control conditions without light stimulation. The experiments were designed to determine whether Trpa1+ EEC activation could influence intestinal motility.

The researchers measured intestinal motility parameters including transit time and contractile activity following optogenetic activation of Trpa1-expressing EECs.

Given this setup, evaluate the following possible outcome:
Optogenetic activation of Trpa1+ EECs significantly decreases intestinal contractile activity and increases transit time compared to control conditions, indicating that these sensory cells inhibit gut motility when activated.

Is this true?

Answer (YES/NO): NO